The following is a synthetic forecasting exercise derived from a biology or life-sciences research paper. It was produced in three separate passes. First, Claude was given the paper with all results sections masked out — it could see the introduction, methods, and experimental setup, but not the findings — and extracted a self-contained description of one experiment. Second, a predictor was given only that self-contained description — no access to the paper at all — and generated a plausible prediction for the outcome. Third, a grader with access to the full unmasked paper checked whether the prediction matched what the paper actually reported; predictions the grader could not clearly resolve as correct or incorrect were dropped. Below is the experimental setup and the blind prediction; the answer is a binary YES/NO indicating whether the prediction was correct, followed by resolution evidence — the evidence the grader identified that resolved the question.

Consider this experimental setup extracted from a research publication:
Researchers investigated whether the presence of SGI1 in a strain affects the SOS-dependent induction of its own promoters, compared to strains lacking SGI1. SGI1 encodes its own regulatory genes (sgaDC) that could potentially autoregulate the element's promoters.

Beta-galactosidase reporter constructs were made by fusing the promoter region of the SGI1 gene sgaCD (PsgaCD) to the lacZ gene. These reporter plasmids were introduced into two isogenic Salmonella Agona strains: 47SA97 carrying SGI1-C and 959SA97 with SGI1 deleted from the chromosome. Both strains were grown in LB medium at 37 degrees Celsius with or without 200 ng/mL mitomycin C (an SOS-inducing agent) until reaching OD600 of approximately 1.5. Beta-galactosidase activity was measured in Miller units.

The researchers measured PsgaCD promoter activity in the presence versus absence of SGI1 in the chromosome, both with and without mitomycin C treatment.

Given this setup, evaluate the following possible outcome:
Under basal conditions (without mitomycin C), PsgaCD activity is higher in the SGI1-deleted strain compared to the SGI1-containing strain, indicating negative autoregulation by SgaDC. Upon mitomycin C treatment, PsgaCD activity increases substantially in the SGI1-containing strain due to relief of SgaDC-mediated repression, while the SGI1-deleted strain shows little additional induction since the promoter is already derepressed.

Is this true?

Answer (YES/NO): NO